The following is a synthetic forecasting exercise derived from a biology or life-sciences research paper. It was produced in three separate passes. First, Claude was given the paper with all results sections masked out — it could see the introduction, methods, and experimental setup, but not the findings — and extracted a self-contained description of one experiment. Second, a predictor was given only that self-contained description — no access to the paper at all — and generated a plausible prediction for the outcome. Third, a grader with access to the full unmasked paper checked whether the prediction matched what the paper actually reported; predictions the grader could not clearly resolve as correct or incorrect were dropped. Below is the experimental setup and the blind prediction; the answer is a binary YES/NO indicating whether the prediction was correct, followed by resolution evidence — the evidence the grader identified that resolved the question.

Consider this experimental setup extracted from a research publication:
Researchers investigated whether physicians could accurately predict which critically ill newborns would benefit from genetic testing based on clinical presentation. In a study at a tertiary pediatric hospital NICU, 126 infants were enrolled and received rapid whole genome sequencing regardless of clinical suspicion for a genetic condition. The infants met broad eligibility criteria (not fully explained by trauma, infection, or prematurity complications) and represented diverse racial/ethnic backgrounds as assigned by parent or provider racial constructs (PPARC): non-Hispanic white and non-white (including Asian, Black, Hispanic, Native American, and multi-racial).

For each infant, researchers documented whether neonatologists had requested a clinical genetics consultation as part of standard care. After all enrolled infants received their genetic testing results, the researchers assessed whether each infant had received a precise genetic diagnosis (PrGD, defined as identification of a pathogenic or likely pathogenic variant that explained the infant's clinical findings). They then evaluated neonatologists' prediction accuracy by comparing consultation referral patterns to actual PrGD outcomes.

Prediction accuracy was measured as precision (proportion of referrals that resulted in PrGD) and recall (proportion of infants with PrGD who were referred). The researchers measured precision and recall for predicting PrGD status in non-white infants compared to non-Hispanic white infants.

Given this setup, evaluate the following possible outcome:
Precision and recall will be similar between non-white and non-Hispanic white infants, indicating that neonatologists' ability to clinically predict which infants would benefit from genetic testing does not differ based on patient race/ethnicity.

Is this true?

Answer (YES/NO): NO